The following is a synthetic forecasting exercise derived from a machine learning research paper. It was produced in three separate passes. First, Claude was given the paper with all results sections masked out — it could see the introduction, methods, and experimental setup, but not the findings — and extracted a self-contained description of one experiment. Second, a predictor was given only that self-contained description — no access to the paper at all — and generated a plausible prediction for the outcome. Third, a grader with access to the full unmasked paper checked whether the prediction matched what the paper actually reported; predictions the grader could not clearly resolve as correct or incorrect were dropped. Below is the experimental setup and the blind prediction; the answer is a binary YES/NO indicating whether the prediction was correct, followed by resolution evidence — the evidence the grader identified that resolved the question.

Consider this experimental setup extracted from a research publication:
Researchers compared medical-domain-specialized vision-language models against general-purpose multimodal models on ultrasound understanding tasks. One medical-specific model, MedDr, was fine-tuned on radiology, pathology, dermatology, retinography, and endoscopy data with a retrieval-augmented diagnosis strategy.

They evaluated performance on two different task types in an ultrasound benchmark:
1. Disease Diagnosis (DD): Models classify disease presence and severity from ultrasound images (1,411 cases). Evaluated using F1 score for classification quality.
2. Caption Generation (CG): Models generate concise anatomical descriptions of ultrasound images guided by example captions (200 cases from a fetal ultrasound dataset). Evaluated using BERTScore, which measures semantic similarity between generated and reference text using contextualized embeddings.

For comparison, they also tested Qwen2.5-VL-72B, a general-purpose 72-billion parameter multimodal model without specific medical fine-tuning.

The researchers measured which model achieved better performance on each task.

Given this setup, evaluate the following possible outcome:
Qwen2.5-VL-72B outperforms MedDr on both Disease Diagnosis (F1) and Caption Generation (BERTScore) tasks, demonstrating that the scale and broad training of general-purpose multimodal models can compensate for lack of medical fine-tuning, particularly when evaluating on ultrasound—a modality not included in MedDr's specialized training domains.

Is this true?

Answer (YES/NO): NO